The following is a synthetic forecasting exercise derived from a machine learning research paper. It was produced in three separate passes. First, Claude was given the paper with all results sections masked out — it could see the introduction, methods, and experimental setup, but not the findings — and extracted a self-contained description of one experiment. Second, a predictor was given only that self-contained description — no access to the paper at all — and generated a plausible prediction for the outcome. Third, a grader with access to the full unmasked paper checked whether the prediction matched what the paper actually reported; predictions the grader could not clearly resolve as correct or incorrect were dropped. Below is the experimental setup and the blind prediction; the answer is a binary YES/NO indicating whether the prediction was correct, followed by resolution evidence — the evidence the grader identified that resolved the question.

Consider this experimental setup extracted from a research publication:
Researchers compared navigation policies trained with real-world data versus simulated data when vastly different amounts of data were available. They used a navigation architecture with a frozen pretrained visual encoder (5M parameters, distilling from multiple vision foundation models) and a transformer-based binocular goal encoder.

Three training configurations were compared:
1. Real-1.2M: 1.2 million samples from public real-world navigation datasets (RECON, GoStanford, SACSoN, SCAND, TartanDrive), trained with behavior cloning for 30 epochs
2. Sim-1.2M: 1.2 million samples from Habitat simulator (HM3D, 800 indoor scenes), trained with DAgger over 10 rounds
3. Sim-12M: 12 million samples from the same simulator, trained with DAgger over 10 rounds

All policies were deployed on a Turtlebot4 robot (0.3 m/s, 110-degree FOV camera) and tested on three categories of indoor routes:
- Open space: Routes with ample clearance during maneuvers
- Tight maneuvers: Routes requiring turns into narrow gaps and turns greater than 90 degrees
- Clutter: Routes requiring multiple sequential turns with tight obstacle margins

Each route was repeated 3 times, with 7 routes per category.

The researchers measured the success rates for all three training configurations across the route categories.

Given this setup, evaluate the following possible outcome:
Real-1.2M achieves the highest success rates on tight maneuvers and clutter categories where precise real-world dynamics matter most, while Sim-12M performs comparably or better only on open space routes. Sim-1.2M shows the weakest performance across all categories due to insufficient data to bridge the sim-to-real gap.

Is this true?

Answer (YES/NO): NO